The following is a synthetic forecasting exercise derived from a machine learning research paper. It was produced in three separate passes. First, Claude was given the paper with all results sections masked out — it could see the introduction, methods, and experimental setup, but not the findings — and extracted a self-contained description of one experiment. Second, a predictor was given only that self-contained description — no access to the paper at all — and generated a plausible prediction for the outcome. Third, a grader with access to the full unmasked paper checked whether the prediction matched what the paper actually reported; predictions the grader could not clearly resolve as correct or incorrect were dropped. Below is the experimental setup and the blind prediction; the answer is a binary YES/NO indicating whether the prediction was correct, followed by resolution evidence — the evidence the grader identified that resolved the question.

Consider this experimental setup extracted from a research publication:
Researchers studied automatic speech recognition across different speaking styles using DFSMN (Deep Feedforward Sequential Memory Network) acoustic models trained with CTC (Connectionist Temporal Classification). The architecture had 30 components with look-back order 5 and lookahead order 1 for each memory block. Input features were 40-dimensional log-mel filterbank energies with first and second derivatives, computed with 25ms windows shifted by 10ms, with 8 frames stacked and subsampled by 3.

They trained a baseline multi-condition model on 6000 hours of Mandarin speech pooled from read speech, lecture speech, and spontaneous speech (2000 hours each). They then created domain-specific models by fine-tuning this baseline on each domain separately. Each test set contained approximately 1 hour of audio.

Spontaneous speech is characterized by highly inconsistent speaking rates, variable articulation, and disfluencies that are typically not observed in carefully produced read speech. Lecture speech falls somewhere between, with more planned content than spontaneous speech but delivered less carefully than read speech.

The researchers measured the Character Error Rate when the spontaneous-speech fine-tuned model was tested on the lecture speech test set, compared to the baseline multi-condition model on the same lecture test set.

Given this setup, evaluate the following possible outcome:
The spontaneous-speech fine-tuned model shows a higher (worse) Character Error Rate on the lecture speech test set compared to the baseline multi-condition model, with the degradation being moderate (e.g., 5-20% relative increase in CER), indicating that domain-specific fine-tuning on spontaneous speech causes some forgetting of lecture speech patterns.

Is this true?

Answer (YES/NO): NO